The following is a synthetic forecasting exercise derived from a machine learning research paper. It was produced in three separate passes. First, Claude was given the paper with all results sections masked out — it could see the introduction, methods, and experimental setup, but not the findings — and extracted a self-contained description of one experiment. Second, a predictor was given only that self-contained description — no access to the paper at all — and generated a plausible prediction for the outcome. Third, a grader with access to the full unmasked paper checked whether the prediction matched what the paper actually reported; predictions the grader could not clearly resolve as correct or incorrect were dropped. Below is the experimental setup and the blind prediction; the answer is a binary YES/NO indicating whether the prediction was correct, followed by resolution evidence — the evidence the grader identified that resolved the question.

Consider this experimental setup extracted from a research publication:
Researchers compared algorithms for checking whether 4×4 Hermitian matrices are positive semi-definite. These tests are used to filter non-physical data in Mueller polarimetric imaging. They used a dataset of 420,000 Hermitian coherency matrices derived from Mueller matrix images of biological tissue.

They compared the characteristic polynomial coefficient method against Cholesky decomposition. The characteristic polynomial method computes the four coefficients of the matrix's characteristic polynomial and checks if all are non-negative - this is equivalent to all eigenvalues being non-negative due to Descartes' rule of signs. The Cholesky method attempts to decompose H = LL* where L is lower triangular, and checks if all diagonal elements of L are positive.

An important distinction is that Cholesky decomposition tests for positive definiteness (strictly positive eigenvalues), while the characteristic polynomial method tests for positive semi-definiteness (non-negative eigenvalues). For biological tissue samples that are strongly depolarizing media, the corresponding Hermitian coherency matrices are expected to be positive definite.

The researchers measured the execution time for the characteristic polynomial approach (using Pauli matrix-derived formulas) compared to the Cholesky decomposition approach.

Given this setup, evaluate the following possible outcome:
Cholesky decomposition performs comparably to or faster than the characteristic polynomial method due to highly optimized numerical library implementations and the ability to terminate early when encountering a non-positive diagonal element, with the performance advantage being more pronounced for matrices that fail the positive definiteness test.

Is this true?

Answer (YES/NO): NO